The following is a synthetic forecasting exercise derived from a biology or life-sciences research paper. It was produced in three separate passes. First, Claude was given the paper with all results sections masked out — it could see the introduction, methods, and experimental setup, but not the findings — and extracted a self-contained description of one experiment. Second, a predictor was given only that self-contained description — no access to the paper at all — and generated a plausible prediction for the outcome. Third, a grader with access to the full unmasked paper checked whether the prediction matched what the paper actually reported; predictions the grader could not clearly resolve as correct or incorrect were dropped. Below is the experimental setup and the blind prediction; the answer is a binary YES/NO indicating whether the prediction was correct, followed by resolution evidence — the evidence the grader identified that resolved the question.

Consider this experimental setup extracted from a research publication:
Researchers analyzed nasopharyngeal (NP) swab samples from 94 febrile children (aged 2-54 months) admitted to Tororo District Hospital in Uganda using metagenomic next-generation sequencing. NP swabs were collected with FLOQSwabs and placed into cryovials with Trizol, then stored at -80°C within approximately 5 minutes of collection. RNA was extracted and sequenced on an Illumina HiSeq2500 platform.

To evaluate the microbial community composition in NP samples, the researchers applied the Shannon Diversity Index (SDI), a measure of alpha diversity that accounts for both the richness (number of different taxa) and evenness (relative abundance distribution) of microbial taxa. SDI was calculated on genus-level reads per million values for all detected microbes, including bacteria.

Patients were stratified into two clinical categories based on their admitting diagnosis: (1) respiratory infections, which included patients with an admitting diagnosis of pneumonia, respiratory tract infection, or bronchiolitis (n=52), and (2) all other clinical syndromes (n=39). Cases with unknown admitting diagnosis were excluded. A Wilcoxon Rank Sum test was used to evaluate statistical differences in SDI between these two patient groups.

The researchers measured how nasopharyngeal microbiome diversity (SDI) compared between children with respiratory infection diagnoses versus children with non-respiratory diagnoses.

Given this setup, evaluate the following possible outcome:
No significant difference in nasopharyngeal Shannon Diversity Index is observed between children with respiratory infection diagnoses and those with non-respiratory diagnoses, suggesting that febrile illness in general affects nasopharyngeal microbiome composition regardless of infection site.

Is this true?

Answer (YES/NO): YES